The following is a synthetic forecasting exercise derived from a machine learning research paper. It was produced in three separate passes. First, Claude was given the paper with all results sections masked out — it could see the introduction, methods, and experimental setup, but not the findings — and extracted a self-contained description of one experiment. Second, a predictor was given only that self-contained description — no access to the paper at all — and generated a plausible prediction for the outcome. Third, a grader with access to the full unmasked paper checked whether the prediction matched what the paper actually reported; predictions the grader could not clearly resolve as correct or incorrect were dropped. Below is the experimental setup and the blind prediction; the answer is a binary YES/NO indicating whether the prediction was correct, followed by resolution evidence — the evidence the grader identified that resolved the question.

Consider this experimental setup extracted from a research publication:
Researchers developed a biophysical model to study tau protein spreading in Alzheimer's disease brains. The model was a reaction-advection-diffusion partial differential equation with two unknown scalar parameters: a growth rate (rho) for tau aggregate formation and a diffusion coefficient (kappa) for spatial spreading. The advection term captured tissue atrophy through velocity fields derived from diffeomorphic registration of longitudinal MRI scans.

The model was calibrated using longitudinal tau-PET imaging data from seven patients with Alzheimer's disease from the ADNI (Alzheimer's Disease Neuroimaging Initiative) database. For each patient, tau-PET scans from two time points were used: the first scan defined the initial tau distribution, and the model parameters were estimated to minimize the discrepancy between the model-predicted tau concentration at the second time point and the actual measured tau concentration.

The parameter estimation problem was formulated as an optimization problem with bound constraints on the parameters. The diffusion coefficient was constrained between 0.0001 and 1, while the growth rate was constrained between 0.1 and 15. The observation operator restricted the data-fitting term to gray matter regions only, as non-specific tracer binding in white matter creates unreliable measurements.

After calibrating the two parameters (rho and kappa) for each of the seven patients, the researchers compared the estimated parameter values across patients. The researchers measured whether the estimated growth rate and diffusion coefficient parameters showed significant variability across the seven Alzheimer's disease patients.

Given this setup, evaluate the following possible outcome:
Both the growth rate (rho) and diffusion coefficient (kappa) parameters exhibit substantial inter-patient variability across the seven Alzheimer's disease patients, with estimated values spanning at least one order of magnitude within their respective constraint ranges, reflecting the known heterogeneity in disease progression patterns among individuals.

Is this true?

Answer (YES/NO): YES